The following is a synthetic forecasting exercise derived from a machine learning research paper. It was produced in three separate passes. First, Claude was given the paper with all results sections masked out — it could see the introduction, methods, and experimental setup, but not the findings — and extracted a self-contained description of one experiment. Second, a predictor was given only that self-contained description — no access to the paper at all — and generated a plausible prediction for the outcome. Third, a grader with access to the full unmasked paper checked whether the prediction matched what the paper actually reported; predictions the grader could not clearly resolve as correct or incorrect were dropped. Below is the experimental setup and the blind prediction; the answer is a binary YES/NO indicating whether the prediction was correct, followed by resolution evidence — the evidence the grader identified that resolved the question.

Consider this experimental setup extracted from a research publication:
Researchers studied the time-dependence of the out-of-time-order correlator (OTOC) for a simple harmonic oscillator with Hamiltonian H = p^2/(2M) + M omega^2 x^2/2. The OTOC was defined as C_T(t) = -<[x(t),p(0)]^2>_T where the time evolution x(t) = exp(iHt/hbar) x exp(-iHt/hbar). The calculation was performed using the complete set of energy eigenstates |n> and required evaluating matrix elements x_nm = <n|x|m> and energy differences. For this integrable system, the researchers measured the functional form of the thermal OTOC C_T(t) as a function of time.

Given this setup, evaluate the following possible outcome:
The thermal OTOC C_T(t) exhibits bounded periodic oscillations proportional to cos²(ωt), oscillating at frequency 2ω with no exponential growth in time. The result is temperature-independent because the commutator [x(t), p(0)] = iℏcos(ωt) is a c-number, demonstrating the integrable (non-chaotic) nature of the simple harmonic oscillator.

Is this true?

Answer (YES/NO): YES